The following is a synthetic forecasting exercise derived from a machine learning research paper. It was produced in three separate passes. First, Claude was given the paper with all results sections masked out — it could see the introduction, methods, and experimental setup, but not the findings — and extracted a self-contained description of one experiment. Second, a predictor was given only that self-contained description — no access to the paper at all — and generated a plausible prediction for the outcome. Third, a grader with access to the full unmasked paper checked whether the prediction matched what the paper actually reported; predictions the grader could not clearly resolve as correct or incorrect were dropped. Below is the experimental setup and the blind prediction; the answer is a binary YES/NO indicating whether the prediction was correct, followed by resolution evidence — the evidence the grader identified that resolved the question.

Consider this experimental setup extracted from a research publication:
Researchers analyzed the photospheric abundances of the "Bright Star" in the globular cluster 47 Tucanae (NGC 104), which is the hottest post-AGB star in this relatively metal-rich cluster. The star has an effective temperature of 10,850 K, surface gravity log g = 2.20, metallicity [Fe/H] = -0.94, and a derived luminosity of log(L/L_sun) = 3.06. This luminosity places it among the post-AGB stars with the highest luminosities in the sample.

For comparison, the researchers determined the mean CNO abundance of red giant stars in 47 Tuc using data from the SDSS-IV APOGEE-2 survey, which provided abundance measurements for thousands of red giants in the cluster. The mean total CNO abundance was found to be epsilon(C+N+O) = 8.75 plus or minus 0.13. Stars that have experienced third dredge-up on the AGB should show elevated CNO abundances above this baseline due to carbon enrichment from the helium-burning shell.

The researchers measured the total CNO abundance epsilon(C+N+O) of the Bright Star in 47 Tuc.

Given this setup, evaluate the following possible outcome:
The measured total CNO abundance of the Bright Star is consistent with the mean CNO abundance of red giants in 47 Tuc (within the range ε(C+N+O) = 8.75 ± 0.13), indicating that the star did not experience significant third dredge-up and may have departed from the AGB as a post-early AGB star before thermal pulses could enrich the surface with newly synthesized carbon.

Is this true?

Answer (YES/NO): YES